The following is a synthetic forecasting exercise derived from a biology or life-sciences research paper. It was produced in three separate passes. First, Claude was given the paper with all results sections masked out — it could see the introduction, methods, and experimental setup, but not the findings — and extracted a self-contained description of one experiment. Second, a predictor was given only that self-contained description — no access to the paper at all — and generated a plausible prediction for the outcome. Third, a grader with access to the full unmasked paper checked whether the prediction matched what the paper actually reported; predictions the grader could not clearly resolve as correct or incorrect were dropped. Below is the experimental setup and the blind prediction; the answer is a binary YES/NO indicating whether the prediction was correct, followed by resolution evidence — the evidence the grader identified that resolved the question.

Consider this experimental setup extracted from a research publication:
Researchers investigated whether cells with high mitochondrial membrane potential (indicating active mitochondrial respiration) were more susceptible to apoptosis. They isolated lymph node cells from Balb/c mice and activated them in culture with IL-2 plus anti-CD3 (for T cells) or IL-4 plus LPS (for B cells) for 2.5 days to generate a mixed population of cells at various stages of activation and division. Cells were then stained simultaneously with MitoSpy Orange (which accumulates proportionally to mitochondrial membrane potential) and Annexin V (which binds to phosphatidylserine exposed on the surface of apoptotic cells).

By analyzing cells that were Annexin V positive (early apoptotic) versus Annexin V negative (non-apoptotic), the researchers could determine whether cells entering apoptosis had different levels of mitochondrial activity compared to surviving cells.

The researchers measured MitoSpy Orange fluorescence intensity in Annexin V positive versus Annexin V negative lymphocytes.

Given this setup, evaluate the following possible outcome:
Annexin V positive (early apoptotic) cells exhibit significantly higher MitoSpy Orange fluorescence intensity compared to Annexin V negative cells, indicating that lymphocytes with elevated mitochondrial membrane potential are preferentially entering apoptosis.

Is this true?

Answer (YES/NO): YES